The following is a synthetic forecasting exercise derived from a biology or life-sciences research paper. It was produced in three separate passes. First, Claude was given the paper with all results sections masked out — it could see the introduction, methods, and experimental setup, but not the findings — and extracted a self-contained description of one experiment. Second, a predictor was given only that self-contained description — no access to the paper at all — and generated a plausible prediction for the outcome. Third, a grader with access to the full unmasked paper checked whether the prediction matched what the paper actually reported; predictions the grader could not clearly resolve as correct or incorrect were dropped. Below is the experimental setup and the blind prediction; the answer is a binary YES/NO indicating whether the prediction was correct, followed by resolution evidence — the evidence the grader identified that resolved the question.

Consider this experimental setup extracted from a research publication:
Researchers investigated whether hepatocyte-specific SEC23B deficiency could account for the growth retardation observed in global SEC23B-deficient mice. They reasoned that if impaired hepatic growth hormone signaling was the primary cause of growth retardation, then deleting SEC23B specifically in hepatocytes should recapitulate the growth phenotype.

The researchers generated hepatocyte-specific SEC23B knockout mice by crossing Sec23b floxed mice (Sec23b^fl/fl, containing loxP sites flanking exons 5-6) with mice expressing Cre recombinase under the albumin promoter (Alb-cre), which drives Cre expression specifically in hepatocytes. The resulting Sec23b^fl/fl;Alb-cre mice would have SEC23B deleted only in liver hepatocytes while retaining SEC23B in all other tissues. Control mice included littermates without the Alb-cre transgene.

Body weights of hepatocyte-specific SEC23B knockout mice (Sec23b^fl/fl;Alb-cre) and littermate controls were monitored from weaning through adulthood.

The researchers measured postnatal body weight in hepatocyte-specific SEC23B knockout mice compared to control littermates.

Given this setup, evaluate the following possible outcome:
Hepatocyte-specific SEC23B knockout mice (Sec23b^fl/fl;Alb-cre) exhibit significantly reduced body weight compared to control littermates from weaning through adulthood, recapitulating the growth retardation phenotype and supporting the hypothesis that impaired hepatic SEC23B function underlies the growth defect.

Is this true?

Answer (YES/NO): NO